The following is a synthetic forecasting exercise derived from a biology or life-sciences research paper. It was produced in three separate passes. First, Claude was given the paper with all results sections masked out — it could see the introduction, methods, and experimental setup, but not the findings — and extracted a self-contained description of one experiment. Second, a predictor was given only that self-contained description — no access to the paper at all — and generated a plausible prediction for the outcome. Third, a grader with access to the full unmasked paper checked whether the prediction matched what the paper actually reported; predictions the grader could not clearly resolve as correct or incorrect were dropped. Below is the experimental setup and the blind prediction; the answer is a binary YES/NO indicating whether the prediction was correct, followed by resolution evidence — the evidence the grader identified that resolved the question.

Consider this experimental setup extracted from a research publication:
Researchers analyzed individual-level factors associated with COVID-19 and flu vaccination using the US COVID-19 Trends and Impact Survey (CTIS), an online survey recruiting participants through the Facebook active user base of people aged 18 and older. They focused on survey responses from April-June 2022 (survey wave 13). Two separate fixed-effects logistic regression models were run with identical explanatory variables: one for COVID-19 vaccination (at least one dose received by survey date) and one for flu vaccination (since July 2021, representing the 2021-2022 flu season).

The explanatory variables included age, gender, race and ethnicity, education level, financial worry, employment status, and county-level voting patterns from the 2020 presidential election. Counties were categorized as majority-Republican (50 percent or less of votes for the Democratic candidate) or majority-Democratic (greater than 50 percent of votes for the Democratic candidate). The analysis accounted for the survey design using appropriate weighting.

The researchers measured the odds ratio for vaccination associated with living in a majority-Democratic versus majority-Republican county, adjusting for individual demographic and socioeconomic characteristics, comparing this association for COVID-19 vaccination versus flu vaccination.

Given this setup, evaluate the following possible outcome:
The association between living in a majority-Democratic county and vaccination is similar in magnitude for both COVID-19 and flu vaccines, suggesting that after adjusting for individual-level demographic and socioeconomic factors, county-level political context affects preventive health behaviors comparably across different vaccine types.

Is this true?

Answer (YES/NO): NO